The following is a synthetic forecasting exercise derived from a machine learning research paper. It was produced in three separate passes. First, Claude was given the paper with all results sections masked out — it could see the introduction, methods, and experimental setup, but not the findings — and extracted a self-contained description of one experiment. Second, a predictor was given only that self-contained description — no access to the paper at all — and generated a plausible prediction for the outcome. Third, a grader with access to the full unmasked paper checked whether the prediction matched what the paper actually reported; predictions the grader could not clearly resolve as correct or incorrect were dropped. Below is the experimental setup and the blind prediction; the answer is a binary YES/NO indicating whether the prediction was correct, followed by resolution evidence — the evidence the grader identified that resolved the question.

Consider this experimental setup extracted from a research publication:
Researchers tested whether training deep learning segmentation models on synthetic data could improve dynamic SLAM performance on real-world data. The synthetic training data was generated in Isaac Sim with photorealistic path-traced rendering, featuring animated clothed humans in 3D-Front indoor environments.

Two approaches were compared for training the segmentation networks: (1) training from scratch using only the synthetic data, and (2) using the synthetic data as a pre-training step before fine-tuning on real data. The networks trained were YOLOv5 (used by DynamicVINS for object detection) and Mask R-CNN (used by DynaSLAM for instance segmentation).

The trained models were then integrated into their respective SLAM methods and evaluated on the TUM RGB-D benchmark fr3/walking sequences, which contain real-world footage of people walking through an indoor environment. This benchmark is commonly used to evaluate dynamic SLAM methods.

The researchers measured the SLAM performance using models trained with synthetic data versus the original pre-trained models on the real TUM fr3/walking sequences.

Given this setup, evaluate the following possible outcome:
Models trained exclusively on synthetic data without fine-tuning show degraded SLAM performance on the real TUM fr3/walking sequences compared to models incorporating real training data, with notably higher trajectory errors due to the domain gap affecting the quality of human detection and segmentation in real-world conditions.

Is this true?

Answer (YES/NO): NO